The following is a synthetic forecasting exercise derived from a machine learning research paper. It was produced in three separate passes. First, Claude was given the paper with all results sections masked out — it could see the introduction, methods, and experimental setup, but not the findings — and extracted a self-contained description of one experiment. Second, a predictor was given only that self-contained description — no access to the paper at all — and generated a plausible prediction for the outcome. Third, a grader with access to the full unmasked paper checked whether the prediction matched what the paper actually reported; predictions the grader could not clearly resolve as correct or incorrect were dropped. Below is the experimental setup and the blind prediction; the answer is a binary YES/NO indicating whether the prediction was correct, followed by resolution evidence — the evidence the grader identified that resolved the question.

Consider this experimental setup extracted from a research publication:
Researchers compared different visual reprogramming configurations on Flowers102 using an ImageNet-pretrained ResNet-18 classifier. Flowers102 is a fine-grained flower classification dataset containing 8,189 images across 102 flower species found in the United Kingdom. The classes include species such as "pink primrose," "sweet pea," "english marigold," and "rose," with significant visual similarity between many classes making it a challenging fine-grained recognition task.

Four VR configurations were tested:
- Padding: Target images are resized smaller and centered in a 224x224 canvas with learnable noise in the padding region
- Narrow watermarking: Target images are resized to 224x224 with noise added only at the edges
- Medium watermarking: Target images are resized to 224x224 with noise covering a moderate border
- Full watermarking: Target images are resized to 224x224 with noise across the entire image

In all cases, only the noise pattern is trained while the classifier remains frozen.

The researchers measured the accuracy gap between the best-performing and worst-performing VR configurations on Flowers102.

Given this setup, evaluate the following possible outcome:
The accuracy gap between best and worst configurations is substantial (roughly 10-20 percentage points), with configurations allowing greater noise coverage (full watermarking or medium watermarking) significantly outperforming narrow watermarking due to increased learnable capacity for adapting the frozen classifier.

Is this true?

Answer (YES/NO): NO